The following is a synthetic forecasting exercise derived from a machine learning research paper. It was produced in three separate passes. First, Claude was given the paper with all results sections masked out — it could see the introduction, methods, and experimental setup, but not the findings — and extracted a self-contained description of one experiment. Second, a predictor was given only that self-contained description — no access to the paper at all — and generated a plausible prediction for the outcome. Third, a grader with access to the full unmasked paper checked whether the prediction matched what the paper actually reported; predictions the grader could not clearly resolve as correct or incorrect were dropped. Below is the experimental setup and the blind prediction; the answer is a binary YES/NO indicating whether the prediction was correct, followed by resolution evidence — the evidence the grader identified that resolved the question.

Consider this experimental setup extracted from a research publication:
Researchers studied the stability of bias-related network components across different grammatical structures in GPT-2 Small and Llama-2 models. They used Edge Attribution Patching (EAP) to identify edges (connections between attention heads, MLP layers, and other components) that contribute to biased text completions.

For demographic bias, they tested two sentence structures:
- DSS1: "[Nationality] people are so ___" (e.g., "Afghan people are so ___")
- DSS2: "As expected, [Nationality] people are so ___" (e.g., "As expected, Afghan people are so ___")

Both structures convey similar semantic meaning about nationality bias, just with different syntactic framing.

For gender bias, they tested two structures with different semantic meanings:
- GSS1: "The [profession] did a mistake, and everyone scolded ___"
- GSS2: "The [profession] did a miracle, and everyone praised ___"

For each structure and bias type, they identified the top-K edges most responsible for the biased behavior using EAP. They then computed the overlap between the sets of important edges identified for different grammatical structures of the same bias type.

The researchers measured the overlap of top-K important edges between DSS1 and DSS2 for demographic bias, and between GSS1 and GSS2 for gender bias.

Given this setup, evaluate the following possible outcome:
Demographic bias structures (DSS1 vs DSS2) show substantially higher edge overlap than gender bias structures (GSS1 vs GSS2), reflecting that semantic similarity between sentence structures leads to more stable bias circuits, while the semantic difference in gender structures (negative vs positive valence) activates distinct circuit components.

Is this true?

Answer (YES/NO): NO